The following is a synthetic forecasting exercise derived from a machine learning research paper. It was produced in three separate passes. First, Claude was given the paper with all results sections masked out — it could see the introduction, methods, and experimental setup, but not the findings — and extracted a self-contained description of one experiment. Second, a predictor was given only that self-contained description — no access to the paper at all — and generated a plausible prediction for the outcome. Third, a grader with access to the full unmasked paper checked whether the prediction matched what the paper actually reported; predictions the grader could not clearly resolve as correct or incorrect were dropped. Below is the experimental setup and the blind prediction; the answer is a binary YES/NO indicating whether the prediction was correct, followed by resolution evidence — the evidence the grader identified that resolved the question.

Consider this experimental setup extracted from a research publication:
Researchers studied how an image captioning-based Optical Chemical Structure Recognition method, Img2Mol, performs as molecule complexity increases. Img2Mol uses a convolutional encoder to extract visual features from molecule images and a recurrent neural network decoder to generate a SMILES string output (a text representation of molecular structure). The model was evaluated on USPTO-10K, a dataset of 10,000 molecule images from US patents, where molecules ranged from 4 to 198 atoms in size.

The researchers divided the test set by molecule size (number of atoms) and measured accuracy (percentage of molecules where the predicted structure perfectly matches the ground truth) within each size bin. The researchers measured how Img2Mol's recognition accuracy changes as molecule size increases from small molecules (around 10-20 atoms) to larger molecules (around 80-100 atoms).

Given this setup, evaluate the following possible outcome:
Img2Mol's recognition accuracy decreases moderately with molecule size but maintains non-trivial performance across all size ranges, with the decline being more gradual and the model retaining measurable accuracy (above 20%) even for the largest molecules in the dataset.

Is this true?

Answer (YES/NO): NO